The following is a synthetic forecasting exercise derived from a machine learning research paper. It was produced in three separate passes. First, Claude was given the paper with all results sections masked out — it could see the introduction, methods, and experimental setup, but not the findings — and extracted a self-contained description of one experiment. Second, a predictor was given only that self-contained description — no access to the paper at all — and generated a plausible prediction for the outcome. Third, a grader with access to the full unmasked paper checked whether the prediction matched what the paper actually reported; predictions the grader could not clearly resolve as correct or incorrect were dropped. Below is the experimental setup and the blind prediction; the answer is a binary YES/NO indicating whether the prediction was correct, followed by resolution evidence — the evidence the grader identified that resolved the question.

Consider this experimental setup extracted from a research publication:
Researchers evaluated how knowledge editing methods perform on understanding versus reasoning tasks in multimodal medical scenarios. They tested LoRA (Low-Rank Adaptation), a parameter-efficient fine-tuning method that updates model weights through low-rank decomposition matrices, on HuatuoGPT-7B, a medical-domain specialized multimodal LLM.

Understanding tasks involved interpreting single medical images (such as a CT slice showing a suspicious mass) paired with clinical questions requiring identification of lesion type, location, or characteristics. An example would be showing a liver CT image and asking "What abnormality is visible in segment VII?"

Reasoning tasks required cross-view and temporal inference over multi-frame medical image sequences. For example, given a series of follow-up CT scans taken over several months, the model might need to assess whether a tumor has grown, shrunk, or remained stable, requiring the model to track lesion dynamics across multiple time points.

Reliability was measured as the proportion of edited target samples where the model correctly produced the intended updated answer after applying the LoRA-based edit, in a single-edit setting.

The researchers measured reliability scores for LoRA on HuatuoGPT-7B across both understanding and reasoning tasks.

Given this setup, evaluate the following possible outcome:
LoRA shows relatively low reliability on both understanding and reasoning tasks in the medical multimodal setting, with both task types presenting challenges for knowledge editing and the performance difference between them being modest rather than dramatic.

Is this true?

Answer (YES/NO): NO